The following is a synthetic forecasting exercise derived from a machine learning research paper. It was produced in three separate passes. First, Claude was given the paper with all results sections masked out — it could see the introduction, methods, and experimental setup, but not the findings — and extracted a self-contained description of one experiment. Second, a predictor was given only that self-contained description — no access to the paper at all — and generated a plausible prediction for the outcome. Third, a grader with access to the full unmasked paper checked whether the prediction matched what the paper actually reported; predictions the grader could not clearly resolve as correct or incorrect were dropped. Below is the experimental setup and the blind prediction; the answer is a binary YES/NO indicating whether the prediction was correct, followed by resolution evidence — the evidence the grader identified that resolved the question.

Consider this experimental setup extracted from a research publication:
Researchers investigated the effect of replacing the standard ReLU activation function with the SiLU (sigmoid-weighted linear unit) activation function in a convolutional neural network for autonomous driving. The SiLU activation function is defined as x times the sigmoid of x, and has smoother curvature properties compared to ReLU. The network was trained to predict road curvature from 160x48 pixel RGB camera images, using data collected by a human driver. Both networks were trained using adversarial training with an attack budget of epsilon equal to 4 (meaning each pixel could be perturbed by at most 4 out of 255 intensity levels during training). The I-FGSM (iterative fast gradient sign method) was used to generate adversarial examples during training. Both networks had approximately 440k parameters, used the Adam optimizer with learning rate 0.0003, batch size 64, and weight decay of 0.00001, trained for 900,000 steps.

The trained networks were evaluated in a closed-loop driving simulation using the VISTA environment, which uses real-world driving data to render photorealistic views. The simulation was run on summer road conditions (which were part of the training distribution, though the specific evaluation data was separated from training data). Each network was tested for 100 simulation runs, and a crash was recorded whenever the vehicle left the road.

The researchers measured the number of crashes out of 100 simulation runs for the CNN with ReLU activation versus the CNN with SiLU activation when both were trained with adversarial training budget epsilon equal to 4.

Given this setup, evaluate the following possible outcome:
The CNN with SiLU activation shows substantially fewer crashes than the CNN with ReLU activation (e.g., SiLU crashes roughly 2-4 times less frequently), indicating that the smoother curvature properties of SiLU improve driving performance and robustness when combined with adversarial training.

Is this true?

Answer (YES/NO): NO